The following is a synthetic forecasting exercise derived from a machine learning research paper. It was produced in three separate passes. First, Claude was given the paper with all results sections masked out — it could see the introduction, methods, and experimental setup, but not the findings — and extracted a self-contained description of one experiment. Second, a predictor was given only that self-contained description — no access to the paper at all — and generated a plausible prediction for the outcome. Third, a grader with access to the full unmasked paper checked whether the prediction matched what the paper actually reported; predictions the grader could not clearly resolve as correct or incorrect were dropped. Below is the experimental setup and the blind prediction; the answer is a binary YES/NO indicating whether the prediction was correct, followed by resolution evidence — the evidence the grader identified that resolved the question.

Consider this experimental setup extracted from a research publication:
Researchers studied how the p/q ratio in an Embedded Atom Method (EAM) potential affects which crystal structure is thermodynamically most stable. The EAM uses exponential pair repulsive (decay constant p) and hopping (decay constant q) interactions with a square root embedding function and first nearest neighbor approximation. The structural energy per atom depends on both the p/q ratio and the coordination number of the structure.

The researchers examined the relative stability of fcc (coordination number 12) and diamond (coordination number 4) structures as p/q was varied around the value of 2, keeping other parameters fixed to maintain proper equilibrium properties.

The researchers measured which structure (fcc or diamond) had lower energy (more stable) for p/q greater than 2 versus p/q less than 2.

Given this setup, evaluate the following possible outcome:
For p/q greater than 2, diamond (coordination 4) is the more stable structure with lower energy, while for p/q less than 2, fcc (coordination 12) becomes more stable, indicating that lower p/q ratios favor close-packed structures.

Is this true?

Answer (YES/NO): NO